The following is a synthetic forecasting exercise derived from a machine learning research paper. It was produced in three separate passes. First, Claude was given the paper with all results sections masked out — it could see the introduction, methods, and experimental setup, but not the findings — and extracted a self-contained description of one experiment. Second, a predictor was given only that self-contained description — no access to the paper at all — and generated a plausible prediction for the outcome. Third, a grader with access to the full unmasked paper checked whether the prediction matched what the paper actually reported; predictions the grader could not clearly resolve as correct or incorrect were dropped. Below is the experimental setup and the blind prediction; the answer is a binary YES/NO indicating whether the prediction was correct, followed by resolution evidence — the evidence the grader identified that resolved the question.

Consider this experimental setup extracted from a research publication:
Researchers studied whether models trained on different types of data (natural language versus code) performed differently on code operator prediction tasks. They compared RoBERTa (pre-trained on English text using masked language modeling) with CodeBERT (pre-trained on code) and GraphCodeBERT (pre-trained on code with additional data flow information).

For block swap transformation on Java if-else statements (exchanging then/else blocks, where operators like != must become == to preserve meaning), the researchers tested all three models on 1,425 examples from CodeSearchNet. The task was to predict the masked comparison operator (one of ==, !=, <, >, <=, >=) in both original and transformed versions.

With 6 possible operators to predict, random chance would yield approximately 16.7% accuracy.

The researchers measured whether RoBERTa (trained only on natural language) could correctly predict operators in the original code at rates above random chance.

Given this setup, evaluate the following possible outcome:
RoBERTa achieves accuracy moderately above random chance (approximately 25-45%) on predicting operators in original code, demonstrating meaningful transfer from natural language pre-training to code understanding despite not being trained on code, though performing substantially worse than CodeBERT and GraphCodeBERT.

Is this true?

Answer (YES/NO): NO